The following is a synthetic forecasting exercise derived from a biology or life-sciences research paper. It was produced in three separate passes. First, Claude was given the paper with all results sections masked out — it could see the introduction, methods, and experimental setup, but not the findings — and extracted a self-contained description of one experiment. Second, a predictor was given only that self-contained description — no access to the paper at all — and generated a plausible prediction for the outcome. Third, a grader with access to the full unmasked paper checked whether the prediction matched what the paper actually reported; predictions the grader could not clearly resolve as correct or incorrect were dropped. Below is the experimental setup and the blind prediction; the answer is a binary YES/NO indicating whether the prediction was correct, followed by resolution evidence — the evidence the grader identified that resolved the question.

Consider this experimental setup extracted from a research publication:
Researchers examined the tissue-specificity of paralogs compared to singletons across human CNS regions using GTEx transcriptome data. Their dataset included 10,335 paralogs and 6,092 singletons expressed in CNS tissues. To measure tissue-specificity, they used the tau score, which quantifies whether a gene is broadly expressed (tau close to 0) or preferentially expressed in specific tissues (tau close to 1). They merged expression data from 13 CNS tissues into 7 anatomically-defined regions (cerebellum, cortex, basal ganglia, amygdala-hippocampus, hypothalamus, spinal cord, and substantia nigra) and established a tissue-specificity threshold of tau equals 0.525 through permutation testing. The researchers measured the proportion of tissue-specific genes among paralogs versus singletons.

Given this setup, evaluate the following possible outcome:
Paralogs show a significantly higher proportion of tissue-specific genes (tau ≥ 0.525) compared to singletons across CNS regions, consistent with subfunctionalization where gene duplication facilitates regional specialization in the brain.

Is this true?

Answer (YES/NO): YES